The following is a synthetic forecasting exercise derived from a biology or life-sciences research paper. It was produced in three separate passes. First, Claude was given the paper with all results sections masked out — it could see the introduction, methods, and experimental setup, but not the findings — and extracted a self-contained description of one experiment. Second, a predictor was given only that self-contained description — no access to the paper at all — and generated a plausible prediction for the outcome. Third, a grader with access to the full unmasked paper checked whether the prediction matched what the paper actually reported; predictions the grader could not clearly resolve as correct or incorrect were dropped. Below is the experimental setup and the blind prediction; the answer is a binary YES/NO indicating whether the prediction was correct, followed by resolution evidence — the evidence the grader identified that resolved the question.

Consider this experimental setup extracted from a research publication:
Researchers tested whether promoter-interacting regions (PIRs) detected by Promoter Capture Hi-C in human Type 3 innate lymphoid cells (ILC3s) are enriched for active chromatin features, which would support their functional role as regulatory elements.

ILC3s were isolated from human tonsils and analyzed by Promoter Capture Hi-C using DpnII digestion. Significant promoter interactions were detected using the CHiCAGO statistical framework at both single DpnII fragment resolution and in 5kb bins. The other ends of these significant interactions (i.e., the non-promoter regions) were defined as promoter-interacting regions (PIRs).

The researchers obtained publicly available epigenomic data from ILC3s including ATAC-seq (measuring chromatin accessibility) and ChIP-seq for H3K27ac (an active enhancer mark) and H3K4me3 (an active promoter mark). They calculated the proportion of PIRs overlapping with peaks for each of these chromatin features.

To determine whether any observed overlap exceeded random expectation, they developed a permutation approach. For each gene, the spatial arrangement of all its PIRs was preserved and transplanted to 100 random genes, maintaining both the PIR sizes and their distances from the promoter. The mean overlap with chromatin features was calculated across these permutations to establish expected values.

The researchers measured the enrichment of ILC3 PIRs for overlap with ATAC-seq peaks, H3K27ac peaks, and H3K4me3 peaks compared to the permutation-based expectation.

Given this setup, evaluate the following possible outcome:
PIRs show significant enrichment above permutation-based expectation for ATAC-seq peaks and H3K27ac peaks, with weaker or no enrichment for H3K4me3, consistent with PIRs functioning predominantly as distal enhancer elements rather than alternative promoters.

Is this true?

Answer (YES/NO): NO